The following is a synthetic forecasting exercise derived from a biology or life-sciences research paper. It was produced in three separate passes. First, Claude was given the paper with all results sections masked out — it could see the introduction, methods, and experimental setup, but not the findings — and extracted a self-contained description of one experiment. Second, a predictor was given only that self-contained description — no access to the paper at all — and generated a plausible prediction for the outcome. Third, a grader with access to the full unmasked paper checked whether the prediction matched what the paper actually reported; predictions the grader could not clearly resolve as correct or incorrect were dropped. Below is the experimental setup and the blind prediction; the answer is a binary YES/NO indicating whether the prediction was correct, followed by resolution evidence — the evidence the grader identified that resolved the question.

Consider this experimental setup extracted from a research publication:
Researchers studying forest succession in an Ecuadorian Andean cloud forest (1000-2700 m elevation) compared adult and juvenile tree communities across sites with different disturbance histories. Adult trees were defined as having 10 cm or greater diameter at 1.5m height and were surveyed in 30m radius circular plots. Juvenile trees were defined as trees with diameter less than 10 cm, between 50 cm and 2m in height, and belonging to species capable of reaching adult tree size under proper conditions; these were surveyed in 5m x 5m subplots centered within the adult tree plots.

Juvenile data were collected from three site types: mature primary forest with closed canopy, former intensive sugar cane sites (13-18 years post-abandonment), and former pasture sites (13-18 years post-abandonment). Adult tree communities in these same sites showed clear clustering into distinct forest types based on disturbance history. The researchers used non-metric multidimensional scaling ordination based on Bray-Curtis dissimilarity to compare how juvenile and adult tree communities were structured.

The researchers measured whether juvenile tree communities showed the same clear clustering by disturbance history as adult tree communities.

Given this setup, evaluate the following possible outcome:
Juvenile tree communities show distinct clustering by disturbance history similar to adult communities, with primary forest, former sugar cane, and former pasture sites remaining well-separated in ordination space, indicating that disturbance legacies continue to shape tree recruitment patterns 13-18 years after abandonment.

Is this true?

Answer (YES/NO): NO